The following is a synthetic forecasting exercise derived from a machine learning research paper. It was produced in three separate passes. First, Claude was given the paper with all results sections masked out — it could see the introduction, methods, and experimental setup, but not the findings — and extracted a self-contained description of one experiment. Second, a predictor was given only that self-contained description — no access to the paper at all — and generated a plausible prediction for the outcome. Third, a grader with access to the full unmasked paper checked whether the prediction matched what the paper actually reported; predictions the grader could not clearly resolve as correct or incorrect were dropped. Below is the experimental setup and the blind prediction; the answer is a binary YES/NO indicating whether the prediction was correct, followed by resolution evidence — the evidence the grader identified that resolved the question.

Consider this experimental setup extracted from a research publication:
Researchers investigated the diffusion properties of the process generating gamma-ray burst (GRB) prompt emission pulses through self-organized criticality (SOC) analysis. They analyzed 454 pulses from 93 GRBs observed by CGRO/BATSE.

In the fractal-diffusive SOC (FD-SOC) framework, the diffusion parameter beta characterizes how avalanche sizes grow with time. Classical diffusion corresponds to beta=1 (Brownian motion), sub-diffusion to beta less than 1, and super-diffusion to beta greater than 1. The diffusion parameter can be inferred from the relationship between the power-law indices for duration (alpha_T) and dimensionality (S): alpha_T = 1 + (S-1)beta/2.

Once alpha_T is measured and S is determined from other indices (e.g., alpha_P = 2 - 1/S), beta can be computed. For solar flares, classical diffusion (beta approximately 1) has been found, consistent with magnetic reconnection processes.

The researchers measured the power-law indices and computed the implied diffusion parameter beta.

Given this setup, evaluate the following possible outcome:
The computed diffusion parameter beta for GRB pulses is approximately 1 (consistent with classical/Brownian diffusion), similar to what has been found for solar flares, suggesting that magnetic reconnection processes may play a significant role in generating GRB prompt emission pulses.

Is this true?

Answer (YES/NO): YES